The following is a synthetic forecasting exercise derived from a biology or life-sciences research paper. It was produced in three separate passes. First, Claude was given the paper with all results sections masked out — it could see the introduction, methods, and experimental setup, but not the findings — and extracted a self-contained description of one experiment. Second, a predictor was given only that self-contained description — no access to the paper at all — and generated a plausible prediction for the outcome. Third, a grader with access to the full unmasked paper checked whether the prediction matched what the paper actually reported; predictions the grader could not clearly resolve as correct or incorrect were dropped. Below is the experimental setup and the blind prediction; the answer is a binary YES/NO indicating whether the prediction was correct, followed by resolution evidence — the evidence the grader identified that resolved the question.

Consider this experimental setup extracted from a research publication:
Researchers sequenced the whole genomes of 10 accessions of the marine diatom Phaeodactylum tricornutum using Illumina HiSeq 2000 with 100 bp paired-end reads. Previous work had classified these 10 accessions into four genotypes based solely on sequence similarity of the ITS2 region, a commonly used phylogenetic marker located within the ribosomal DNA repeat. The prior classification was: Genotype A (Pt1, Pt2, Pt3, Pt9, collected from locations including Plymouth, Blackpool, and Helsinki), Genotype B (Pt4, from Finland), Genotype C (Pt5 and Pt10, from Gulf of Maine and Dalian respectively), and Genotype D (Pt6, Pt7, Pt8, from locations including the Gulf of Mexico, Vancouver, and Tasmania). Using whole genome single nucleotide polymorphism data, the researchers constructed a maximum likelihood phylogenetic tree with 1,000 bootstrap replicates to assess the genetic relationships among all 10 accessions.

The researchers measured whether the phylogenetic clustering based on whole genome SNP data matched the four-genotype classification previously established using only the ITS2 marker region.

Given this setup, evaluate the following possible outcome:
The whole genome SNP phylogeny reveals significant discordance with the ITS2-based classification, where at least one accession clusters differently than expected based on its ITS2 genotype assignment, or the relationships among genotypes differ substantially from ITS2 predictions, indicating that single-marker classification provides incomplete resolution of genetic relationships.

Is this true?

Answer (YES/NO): NO